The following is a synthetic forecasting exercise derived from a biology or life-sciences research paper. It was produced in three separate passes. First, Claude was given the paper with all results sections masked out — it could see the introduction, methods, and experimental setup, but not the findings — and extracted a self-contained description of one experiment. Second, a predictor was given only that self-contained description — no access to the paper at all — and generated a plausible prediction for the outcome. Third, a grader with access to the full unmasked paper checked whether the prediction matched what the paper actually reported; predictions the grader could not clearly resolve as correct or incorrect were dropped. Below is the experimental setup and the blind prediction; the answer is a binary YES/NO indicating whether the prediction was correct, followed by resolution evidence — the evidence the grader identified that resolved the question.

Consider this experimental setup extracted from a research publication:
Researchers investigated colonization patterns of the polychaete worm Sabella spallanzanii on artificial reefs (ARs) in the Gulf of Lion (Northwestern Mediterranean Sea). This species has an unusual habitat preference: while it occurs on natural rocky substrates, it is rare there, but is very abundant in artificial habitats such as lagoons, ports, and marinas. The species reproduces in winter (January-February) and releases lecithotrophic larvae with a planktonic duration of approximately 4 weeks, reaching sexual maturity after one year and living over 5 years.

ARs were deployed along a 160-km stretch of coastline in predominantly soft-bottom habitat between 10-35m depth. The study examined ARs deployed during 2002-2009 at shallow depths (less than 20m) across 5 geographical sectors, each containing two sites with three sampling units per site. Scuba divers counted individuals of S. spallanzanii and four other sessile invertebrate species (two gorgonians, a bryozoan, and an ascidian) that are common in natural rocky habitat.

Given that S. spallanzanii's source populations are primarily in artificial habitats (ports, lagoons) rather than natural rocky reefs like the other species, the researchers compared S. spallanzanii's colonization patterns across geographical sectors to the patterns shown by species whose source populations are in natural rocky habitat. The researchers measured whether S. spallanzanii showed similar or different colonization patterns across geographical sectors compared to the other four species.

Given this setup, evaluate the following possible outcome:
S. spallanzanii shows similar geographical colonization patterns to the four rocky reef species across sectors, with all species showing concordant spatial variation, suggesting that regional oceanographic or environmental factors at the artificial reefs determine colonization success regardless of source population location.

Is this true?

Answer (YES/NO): NO